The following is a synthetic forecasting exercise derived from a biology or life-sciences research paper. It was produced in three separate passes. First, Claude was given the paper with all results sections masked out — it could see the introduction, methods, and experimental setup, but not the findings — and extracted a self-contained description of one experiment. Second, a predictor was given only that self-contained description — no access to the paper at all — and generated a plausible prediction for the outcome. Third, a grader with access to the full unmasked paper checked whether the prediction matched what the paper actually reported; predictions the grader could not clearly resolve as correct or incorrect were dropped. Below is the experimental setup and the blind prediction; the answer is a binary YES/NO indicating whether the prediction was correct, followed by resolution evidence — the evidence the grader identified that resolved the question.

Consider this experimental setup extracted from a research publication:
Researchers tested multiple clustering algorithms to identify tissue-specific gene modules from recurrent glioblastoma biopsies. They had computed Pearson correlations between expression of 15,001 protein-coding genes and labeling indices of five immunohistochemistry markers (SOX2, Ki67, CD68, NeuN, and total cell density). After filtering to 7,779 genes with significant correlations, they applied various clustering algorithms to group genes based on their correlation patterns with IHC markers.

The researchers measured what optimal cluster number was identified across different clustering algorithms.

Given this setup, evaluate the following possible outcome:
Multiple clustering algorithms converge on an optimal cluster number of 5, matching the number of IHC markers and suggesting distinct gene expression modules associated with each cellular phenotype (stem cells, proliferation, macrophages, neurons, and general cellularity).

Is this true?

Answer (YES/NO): NO